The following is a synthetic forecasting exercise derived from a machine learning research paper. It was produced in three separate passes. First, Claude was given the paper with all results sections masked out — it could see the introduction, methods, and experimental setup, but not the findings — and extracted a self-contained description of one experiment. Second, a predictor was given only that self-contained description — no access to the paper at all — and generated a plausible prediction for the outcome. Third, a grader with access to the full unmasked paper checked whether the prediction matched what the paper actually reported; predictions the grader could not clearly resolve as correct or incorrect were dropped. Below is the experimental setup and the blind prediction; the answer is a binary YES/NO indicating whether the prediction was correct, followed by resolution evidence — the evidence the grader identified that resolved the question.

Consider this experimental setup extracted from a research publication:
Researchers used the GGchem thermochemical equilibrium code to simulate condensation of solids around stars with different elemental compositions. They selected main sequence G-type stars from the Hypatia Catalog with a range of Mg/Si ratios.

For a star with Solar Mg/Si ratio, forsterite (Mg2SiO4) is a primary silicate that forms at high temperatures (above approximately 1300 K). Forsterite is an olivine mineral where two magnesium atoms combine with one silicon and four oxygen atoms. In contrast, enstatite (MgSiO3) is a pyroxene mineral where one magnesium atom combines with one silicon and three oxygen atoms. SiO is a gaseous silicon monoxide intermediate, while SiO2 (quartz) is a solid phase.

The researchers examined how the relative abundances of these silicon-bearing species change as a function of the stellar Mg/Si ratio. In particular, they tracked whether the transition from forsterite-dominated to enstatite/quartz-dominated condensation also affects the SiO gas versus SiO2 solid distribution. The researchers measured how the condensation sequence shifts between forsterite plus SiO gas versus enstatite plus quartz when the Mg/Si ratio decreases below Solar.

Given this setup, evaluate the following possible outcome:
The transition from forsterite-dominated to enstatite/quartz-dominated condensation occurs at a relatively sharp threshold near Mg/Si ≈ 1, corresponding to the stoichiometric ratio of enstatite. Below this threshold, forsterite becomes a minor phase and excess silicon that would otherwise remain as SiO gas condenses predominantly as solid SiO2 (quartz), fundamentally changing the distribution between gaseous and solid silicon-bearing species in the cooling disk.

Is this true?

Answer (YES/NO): NO